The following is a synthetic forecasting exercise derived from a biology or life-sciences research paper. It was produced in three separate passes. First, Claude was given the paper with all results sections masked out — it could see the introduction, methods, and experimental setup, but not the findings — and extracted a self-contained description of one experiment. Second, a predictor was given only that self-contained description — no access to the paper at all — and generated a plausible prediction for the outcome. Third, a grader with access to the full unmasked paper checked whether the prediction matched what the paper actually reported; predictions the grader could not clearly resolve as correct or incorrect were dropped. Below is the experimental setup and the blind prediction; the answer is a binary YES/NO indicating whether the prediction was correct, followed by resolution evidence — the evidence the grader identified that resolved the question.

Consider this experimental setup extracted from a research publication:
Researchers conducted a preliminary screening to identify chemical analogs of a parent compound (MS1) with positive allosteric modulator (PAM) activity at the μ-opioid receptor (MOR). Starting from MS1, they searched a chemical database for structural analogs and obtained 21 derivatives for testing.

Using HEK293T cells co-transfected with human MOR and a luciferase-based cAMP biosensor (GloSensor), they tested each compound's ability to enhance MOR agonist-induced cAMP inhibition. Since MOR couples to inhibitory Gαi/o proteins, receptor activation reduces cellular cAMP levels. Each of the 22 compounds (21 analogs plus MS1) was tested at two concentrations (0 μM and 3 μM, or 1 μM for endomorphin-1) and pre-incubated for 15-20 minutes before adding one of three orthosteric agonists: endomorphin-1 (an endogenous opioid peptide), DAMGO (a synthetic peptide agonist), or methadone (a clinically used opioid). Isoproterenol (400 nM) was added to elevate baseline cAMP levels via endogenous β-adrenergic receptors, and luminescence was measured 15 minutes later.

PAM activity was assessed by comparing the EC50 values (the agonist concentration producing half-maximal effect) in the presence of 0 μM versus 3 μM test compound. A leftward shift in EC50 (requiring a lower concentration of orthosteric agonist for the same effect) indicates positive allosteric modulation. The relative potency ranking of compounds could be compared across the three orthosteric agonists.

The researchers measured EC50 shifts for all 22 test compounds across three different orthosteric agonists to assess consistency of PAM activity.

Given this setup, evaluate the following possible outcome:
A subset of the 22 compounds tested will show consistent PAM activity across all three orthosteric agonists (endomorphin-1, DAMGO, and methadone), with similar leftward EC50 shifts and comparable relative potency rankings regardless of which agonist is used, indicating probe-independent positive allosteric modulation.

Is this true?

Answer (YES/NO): NO